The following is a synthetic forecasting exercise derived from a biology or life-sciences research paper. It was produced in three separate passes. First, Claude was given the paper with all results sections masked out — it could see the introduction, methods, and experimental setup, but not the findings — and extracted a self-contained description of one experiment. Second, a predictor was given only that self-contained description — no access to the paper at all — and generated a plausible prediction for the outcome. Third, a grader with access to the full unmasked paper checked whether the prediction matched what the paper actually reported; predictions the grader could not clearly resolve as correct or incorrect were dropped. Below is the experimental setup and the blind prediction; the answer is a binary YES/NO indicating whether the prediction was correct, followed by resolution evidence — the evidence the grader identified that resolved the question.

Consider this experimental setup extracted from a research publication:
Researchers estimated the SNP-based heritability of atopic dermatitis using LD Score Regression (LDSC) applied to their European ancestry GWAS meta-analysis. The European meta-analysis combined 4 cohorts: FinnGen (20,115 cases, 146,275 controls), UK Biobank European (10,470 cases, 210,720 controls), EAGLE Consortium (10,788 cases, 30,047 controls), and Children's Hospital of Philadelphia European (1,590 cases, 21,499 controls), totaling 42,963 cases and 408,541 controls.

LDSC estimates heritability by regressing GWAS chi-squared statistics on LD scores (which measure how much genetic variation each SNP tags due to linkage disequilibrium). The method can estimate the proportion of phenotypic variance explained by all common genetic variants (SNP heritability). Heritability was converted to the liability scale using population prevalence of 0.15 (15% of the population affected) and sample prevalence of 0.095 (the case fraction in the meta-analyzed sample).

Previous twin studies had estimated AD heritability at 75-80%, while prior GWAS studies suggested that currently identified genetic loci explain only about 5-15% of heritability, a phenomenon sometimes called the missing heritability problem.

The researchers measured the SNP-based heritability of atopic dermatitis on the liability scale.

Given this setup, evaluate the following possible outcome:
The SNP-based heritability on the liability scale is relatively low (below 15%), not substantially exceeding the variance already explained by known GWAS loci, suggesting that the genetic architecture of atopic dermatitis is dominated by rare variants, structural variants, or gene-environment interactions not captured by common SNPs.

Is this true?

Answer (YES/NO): YES